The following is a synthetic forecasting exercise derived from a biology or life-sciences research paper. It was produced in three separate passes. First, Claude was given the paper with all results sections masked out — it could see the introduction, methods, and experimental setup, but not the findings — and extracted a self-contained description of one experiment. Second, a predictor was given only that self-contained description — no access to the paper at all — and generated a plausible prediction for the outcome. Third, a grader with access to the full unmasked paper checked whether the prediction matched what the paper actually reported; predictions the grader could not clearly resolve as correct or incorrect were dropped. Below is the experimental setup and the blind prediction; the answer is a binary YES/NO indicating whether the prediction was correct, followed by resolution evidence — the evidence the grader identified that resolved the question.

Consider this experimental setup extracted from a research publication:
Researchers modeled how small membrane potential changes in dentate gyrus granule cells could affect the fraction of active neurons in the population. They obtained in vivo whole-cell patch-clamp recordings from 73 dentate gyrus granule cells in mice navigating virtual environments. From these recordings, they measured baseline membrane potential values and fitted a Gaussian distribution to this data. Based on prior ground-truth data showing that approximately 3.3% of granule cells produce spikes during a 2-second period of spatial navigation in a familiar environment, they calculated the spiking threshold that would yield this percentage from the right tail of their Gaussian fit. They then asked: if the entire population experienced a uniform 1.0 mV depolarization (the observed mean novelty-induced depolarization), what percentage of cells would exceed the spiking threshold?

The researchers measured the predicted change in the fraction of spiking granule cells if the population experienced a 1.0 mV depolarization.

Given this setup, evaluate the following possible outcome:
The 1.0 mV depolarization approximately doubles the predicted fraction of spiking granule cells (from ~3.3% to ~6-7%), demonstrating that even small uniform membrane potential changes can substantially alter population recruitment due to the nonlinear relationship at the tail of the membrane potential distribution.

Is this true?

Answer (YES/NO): NO